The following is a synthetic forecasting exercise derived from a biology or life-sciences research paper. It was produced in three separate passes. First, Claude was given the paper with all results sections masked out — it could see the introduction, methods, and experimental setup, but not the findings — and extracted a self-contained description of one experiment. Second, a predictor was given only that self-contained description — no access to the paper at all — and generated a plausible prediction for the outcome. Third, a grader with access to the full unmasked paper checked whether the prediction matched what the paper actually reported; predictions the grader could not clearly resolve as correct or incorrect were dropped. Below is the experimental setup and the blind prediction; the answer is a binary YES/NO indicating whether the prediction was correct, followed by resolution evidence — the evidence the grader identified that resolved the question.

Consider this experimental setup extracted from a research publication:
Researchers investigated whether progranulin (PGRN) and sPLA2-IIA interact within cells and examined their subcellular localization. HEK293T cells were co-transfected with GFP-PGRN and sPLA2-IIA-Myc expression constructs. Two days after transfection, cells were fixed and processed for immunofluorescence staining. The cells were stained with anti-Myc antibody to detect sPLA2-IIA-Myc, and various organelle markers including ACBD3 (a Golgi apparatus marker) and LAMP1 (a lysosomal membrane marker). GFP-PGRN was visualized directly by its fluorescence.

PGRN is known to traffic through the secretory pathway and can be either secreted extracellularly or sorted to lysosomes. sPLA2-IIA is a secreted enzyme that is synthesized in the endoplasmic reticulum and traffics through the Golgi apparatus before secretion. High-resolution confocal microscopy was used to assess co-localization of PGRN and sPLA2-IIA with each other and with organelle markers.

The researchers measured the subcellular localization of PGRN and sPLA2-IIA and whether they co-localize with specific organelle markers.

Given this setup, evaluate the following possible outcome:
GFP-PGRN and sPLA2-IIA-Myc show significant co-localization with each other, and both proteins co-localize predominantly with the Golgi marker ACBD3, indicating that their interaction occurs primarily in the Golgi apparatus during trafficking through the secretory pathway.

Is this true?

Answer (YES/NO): YES